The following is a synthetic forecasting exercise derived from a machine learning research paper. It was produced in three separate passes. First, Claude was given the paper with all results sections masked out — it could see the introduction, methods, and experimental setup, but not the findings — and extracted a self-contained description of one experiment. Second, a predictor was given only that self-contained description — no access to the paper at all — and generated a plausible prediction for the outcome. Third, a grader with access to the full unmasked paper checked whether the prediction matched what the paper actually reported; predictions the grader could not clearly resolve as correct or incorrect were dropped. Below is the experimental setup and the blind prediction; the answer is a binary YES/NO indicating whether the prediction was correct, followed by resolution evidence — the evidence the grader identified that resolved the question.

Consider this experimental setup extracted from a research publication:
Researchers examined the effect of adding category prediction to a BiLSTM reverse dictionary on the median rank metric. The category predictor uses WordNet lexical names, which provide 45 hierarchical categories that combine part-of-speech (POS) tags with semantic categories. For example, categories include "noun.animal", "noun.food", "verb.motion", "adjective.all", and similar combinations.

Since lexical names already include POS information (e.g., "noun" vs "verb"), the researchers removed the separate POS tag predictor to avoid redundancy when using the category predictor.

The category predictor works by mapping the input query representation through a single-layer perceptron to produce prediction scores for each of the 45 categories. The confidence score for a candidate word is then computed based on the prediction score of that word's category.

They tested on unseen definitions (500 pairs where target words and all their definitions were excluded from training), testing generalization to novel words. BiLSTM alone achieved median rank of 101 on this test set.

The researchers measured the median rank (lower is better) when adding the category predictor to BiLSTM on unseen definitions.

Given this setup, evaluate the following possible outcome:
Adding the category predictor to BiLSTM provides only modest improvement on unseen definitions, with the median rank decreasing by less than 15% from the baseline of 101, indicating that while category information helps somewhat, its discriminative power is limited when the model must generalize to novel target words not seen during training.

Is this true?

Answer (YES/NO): NO